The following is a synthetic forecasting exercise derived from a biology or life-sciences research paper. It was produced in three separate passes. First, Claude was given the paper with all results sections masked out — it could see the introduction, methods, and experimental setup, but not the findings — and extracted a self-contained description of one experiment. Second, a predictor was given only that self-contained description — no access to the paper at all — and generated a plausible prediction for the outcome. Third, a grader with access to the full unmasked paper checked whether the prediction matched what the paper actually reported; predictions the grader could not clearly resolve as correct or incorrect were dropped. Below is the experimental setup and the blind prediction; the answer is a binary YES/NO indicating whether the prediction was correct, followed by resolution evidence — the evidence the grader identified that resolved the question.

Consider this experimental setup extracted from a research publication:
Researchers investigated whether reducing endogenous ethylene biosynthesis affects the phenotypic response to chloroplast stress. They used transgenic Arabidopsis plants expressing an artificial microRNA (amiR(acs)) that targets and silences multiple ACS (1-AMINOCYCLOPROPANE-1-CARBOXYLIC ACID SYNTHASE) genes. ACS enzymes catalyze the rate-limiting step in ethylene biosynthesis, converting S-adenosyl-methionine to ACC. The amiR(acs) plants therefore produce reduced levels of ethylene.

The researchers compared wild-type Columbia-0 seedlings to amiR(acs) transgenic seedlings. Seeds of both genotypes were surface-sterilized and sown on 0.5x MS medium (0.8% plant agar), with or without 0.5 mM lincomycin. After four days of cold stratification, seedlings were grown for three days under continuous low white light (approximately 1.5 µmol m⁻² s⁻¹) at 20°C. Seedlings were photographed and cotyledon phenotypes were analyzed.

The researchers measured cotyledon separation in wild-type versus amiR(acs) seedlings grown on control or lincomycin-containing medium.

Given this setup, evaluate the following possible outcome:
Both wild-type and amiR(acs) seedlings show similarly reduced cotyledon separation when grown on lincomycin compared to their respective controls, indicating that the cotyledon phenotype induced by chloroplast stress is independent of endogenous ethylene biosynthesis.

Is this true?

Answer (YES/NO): NO